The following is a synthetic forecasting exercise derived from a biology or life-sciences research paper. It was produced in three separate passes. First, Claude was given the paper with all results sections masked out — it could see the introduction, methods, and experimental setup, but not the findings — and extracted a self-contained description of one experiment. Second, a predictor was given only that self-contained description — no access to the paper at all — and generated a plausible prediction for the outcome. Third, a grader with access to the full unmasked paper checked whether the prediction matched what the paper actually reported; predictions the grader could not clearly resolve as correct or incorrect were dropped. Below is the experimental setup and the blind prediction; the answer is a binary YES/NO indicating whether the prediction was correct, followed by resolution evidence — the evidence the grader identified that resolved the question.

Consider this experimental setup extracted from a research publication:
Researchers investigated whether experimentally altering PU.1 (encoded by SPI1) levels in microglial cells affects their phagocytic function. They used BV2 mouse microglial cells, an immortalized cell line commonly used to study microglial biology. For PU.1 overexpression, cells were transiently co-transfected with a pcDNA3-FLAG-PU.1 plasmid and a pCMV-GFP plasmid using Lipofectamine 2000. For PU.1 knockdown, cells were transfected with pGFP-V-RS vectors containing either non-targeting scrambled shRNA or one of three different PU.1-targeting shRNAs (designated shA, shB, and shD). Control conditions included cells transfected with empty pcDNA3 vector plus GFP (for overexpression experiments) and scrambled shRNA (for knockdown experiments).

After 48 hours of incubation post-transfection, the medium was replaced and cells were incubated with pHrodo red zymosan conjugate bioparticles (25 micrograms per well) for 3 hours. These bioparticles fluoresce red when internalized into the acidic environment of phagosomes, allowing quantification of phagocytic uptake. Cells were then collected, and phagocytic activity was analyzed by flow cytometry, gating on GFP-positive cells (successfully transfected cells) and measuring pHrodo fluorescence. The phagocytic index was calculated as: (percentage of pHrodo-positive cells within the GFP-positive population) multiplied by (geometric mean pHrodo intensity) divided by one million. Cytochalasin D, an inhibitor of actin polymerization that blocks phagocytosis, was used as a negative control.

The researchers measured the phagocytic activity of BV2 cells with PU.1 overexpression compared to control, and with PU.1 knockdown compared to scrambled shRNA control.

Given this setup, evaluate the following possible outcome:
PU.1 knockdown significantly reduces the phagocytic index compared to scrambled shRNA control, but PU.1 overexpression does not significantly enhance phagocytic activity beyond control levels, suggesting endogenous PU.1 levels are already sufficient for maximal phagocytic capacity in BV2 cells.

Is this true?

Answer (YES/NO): NO